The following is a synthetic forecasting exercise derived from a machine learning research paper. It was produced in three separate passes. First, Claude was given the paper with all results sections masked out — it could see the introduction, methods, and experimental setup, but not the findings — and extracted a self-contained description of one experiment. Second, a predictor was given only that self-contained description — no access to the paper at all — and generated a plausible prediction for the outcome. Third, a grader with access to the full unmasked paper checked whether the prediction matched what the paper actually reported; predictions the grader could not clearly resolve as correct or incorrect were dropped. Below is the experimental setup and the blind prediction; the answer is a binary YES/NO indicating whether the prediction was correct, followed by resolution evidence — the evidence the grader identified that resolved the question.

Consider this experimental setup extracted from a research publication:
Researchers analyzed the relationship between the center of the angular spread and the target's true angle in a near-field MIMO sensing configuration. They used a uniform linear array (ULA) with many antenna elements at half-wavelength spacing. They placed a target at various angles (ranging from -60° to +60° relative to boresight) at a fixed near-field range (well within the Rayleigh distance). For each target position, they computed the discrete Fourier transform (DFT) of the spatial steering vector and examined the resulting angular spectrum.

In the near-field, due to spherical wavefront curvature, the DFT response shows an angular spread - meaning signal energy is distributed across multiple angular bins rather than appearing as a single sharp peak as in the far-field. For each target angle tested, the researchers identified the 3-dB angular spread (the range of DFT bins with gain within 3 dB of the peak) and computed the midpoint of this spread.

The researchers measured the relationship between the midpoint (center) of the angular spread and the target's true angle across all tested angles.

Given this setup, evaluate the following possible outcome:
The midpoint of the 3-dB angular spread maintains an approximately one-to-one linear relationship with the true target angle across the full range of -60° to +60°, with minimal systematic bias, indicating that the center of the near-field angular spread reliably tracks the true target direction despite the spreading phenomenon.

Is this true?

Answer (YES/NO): YES